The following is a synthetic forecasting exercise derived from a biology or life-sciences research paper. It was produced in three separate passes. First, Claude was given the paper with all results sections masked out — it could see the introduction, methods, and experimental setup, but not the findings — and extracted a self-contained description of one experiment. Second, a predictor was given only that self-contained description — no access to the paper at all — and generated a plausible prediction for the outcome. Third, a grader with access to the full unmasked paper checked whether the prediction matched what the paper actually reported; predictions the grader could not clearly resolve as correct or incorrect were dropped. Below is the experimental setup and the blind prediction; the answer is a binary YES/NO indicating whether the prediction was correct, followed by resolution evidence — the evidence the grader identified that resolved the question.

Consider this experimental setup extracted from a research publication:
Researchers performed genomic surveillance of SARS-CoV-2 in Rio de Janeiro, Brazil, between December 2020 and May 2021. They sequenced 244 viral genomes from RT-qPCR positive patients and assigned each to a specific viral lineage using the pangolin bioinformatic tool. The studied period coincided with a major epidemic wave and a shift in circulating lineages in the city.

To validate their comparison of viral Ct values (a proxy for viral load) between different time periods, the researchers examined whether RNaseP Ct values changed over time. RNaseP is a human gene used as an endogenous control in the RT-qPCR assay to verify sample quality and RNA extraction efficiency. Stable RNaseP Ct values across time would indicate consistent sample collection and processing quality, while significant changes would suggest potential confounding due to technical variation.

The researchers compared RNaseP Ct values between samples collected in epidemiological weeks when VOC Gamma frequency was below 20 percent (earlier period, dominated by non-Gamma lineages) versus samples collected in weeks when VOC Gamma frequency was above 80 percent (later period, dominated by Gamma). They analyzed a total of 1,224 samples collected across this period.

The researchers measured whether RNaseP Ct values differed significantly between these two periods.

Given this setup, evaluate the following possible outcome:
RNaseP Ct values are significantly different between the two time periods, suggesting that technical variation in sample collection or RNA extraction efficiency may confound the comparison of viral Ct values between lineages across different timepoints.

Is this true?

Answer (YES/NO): NO